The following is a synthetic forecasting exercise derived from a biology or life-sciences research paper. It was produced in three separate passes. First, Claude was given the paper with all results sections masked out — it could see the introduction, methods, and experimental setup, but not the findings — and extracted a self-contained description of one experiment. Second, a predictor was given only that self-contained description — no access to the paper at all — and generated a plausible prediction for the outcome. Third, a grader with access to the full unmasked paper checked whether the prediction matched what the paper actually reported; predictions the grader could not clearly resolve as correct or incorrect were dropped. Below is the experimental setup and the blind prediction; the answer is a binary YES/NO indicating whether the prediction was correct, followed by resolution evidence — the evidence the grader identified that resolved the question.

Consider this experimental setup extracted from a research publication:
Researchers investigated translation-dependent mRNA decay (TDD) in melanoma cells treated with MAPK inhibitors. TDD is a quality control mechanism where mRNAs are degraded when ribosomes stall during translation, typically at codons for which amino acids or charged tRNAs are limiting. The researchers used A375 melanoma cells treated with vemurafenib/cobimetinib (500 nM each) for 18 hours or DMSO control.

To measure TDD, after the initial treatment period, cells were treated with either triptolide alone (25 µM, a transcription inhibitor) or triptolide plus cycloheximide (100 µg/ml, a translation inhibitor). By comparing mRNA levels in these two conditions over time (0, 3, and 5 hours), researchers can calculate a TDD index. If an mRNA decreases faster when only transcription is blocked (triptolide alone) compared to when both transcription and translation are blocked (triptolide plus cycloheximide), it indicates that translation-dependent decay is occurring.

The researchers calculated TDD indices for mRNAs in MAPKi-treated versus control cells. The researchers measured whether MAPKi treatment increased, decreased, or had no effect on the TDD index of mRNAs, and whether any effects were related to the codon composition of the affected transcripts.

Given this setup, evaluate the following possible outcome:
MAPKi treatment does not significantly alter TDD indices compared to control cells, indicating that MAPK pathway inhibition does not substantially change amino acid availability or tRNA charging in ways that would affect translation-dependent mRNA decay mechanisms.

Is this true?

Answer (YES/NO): NO